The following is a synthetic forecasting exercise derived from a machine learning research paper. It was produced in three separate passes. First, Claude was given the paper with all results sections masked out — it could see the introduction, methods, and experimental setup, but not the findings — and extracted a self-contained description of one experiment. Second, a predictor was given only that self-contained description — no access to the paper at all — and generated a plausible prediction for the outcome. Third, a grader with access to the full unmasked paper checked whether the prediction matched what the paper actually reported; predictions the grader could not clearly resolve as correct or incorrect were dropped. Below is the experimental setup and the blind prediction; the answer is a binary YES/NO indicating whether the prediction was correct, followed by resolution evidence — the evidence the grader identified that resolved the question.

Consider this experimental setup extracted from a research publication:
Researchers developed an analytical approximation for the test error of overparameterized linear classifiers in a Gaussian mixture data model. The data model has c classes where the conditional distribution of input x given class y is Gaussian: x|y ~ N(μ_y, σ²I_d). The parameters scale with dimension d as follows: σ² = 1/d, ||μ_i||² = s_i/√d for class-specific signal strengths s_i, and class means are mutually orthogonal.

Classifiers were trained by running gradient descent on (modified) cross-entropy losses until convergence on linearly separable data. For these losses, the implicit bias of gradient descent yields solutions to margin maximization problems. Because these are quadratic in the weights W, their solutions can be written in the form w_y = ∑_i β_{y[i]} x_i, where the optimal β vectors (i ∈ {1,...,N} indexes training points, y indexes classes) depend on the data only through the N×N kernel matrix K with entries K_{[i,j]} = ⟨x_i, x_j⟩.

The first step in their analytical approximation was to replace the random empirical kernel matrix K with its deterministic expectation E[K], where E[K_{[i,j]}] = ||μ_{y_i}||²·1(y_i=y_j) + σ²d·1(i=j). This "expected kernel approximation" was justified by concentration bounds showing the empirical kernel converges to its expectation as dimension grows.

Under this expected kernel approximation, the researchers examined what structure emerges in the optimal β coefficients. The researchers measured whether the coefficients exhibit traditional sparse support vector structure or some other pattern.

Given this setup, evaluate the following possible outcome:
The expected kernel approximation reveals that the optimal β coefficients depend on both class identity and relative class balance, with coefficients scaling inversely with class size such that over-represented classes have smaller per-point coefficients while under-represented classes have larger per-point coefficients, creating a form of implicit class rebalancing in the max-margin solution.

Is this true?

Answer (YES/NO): NO